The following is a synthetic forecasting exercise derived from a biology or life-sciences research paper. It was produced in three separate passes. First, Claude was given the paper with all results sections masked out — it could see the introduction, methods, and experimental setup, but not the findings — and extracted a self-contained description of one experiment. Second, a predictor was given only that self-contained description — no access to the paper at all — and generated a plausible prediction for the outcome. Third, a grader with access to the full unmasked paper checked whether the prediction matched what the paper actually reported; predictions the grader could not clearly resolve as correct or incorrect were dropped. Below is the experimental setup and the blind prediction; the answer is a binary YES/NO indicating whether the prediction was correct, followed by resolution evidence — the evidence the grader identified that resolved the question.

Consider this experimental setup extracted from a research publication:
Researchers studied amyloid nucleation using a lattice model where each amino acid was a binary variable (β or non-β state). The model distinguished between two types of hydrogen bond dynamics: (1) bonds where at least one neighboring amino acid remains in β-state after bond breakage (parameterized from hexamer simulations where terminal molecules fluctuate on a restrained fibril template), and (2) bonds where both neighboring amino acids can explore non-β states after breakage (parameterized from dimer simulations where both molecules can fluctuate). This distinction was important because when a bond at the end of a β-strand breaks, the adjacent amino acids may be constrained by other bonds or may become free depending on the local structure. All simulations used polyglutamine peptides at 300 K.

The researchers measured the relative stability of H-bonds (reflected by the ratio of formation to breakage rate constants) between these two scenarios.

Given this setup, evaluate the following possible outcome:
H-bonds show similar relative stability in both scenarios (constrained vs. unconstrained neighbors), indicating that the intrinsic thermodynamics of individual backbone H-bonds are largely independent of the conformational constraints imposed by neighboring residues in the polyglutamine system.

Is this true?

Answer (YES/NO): NO